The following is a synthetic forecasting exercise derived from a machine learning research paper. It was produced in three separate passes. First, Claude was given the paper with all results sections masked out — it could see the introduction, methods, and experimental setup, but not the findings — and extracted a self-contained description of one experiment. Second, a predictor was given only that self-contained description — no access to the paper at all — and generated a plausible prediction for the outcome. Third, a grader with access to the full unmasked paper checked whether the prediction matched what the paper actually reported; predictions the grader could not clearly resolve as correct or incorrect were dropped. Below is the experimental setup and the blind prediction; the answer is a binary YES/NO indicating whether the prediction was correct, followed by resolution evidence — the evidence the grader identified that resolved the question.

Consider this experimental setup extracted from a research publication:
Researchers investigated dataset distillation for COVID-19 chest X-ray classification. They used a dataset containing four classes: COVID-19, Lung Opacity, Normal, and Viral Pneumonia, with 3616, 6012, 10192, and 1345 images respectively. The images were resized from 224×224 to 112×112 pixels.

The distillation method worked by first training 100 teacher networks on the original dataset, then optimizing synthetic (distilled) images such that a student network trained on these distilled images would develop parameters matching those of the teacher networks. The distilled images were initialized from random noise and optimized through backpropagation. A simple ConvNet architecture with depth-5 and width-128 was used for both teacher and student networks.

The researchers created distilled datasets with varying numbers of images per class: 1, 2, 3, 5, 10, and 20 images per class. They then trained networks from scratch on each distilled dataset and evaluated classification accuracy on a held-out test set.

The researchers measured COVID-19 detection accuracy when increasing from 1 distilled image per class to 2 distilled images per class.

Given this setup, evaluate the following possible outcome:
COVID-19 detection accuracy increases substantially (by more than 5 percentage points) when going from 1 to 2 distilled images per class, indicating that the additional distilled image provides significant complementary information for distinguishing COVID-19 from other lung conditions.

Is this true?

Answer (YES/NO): YES